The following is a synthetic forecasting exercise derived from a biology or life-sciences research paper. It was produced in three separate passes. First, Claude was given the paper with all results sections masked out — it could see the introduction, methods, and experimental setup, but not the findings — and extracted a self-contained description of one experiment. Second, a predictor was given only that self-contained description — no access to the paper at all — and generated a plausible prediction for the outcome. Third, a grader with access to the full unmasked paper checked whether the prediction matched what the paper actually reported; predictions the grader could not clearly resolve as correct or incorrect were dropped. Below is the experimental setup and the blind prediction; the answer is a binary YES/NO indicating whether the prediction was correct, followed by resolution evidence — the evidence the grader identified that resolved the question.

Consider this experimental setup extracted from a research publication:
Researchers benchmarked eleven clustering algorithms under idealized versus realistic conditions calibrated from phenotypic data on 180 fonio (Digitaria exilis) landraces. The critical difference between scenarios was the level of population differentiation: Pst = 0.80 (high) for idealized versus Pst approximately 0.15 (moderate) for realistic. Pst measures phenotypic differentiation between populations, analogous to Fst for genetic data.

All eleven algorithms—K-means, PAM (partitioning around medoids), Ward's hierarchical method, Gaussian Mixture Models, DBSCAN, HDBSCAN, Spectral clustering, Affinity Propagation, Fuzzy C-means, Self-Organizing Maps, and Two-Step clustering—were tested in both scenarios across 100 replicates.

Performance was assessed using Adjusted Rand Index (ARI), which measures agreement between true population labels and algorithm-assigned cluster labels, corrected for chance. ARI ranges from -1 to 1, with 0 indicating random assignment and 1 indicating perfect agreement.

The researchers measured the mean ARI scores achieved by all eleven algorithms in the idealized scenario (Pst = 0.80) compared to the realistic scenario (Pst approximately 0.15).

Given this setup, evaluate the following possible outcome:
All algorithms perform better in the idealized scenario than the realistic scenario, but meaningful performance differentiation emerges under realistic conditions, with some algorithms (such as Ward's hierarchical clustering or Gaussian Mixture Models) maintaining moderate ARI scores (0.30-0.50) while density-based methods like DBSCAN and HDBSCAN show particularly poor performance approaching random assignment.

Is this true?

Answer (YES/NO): NO